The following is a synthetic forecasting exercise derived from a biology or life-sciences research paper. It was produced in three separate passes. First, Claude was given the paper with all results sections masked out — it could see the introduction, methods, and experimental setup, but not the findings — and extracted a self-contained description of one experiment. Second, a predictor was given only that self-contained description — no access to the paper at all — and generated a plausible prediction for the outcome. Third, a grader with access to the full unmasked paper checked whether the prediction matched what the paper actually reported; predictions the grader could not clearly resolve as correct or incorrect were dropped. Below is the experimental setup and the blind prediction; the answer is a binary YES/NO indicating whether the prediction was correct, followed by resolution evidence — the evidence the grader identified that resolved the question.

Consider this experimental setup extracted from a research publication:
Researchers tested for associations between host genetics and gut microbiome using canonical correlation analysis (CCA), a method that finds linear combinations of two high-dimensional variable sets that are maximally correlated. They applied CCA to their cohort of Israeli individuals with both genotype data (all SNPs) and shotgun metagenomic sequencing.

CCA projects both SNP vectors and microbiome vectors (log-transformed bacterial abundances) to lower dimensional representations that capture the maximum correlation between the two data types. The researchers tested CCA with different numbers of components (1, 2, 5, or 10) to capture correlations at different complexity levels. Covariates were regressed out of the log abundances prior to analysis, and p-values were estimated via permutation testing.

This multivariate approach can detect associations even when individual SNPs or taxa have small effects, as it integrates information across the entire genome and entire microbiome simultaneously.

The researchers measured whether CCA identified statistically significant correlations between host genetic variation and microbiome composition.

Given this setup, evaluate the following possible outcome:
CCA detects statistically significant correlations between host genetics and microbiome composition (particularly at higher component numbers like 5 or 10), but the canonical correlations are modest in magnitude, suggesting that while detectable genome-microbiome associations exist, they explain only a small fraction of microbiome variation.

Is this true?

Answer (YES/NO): NO